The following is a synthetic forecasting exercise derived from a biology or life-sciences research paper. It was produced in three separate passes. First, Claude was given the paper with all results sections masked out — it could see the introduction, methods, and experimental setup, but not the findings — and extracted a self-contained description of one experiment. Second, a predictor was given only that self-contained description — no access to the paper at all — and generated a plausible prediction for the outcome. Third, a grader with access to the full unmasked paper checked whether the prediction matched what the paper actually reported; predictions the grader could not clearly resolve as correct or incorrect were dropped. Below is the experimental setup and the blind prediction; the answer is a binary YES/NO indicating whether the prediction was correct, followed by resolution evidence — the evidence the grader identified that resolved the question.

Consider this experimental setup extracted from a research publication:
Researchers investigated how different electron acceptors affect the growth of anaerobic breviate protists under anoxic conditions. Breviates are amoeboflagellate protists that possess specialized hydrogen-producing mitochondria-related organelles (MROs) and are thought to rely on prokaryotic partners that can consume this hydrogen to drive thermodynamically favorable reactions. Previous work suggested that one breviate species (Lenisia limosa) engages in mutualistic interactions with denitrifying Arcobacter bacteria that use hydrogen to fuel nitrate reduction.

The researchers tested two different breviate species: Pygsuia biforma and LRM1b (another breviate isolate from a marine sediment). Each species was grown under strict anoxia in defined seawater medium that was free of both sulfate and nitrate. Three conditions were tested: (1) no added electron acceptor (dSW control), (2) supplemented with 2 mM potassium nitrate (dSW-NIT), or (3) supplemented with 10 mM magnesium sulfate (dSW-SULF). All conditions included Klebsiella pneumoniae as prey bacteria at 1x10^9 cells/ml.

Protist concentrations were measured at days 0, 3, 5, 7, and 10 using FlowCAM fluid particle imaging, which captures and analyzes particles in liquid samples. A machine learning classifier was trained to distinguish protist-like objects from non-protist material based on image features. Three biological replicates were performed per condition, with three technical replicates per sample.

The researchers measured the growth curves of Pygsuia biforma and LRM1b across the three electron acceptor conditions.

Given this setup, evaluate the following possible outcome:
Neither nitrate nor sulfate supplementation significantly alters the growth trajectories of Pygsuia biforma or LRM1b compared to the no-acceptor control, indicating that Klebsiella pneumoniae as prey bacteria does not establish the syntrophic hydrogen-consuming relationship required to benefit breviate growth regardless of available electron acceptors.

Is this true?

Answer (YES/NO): NO